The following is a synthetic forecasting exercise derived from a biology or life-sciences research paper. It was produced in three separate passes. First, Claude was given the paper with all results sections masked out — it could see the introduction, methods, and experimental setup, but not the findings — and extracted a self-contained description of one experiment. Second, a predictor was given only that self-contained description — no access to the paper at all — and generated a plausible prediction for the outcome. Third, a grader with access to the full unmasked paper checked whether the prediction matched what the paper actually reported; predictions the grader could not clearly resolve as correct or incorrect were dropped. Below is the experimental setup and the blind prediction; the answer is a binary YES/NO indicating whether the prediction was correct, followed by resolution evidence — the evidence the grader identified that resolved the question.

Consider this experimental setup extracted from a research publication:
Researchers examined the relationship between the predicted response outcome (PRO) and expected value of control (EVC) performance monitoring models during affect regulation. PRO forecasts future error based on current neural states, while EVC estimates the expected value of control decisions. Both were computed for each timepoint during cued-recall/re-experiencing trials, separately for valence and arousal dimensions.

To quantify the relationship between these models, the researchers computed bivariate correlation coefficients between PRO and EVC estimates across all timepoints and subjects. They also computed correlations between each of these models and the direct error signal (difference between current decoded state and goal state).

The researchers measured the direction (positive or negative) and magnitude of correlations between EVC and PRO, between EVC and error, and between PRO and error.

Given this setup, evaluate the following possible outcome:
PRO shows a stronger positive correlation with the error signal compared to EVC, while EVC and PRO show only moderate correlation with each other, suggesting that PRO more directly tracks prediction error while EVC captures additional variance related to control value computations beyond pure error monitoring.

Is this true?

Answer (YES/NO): NO